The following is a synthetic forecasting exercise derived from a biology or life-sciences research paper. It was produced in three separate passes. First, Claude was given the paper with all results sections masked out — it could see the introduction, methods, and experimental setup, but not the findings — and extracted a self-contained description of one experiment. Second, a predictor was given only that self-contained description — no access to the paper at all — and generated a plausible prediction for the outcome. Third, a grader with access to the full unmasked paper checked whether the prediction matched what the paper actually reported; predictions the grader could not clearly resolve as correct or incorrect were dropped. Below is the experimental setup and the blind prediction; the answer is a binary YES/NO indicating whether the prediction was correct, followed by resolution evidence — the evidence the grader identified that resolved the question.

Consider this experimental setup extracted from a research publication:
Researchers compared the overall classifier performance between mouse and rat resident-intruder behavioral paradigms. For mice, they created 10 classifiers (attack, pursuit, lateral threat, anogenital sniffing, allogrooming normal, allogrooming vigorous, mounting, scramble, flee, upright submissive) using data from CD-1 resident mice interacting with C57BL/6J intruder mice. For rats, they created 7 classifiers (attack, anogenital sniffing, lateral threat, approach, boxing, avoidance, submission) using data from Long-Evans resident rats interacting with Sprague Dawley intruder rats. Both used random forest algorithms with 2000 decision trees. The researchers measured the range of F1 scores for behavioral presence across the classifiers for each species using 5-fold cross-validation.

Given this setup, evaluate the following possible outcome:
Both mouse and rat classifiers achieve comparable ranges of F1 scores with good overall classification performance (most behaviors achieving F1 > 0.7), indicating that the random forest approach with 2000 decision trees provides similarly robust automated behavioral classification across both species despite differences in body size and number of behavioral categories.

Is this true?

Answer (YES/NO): NO